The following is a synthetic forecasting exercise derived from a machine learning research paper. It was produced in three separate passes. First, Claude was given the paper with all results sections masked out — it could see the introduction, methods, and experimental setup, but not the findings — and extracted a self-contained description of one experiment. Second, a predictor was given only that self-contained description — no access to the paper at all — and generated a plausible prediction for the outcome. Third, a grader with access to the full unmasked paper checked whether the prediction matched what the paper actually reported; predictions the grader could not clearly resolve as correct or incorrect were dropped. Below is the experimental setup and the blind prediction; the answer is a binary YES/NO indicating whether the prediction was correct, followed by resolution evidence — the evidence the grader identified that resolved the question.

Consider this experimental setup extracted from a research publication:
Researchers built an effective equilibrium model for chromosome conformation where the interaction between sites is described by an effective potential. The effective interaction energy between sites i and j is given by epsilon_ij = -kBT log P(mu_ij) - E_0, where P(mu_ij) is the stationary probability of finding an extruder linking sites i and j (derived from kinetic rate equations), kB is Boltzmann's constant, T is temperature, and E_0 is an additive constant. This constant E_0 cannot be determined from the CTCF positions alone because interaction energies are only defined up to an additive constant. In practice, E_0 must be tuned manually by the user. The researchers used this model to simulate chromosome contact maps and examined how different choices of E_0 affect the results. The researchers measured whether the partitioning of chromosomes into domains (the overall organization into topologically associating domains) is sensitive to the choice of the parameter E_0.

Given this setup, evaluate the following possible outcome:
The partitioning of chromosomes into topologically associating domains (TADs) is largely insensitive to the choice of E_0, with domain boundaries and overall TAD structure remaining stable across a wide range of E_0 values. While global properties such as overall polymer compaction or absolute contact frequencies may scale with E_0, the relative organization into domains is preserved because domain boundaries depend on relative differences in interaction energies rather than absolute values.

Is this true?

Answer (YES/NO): YES